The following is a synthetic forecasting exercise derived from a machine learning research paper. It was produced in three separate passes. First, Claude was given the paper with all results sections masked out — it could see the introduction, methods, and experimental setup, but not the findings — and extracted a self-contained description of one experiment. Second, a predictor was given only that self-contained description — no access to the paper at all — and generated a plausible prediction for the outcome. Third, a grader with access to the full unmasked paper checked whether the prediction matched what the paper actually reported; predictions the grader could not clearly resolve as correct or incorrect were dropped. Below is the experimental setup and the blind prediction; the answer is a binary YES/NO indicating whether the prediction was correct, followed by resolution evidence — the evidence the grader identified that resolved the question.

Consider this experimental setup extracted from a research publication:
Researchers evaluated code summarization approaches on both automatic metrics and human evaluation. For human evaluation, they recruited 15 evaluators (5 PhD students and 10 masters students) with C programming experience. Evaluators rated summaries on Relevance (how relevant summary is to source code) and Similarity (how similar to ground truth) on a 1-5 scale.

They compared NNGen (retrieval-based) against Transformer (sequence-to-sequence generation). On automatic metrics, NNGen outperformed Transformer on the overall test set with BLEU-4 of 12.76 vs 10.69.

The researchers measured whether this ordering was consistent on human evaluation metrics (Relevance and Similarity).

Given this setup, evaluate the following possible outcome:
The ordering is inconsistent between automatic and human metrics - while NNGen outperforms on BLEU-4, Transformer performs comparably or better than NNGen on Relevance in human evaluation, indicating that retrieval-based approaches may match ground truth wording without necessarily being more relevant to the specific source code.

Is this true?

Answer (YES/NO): NO